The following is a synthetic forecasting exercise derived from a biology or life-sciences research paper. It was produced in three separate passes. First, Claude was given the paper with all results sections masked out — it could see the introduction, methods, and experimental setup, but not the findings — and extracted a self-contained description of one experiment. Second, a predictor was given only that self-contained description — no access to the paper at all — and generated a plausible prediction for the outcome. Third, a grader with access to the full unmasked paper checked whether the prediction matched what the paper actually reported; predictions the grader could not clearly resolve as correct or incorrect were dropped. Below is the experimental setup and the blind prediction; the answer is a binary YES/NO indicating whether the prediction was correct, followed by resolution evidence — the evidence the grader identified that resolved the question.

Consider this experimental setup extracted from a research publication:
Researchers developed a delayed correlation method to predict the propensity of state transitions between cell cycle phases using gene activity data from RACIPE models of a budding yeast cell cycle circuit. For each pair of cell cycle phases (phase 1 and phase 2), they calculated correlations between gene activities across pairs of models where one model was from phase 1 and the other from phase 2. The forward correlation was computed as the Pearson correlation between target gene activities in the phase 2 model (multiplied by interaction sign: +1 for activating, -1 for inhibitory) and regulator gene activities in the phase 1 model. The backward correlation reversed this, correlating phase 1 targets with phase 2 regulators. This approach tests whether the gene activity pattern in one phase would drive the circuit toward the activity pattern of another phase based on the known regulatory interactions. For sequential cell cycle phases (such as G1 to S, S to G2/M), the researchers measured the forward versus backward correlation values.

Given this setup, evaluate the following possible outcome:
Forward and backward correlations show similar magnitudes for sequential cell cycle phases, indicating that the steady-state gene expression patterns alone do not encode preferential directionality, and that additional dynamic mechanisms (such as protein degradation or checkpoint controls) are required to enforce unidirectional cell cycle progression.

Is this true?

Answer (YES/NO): NO